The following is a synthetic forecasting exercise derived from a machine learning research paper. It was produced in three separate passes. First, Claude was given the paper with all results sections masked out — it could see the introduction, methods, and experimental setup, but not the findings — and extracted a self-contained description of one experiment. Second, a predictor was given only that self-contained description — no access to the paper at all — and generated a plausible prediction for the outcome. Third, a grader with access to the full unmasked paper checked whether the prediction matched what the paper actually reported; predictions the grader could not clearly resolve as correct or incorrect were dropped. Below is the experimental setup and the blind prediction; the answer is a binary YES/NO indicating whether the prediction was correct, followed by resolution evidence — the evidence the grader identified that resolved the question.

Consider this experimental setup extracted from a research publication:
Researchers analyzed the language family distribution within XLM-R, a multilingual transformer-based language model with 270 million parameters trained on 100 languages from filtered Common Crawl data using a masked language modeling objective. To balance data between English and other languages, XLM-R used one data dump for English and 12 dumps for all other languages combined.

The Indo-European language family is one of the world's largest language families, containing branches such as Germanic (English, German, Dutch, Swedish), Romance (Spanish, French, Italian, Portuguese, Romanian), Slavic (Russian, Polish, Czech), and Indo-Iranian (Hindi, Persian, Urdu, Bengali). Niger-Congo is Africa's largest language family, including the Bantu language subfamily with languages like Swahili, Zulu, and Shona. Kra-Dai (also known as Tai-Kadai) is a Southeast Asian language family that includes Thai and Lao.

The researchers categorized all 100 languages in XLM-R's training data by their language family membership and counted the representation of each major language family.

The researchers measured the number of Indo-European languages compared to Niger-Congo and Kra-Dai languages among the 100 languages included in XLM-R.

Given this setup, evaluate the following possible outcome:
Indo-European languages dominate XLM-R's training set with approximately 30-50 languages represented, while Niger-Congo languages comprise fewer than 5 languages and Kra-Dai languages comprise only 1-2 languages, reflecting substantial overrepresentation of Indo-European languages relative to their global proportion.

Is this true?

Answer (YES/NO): NO